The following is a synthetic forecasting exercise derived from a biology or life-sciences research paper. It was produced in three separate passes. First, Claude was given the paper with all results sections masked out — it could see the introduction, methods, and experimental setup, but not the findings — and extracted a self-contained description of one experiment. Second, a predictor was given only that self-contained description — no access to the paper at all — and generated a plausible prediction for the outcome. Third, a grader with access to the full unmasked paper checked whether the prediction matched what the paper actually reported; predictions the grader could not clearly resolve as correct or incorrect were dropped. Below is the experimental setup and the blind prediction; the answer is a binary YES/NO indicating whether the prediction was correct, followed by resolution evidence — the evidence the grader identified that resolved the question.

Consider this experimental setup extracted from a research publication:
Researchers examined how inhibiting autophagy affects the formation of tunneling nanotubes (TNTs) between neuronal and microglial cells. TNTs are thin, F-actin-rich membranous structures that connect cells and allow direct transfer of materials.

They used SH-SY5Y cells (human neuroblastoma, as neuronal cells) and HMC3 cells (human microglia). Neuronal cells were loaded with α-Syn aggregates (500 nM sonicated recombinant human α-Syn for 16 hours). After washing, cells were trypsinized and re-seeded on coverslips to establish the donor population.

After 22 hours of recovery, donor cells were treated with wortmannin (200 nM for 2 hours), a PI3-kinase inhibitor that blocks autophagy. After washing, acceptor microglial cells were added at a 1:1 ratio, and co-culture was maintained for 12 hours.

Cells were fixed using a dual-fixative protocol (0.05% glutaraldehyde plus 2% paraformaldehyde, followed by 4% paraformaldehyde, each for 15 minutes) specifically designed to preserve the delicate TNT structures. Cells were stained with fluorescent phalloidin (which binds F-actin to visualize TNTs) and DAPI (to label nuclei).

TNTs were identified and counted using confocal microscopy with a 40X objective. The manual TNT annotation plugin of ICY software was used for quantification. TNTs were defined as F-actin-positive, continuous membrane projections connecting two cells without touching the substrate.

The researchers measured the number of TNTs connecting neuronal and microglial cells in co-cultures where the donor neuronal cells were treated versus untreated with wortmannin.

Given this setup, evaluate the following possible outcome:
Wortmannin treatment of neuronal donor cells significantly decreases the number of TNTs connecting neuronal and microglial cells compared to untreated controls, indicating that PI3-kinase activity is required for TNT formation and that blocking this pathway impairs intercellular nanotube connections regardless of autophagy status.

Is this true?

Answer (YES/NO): NO